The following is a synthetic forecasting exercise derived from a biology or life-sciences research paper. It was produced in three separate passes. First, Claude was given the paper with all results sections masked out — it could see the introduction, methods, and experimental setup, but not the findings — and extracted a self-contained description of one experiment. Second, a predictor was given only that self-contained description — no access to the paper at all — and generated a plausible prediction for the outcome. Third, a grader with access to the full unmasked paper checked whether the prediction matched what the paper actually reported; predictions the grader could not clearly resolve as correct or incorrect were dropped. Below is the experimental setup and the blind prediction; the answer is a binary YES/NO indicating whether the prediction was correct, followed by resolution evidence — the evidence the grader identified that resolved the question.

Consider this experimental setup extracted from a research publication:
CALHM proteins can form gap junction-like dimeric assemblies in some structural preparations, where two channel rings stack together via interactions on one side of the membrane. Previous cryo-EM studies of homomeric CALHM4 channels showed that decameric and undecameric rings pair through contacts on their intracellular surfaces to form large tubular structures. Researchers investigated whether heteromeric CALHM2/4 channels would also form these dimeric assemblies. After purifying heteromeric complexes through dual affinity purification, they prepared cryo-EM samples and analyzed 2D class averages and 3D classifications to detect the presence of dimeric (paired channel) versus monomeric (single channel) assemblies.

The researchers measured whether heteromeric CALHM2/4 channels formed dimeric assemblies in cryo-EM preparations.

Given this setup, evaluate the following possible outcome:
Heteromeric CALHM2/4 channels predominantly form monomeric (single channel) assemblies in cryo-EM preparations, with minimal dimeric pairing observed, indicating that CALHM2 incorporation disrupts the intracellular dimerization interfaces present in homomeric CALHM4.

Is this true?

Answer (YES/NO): YES